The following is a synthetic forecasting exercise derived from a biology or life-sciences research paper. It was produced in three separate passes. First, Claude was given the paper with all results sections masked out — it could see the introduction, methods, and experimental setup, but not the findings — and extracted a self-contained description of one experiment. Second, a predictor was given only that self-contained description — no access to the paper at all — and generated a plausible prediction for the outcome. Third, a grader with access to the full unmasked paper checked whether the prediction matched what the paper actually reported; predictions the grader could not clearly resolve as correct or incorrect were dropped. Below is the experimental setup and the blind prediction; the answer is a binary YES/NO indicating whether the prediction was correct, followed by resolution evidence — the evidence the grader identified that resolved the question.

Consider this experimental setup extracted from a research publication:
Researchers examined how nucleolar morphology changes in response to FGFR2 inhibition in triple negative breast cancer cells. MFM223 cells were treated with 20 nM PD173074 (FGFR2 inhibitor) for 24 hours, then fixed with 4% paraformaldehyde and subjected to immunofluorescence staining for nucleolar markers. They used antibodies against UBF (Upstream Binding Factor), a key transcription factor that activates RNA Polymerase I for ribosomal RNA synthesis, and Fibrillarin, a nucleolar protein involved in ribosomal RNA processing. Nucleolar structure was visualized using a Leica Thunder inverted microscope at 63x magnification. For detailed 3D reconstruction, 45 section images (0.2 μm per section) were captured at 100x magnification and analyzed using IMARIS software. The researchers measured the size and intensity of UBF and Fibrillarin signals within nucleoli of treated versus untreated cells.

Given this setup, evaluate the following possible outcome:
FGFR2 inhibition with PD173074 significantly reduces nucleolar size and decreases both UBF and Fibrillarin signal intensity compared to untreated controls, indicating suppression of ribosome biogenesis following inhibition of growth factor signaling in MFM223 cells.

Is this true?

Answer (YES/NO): NO